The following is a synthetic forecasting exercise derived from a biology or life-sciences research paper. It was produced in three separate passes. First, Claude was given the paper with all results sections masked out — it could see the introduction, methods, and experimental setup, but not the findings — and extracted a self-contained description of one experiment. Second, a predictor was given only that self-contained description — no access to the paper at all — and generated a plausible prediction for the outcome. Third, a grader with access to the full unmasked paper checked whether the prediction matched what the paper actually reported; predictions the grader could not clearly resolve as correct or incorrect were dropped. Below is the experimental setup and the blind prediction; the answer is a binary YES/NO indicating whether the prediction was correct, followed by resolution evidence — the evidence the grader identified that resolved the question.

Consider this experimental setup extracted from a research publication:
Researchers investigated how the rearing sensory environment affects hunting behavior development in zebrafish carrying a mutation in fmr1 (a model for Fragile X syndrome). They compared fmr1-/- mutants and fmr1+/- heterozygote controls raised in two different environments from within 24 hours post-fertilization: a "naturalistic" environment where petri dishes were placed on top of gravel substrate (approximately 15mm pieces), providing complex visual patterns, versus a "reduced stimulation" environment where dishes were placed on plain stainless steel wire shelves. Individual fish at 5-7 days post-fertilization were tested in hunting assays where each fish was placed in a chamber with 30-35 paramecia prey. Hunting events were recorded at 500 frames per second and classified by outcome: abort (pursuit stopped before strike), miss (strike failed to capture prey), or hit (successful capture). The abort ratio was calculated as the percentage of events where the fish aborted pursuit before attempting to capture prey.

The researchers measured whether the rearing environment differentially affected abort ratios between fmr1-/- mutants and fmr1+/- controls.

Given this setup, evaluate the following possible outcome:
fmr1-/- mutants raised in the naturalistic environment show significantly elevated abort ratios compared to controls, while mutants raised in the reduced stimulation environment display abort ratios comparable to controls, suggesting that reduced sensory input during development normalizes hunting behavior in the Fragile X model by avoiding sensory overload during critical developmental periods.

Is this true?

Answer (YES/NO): NO